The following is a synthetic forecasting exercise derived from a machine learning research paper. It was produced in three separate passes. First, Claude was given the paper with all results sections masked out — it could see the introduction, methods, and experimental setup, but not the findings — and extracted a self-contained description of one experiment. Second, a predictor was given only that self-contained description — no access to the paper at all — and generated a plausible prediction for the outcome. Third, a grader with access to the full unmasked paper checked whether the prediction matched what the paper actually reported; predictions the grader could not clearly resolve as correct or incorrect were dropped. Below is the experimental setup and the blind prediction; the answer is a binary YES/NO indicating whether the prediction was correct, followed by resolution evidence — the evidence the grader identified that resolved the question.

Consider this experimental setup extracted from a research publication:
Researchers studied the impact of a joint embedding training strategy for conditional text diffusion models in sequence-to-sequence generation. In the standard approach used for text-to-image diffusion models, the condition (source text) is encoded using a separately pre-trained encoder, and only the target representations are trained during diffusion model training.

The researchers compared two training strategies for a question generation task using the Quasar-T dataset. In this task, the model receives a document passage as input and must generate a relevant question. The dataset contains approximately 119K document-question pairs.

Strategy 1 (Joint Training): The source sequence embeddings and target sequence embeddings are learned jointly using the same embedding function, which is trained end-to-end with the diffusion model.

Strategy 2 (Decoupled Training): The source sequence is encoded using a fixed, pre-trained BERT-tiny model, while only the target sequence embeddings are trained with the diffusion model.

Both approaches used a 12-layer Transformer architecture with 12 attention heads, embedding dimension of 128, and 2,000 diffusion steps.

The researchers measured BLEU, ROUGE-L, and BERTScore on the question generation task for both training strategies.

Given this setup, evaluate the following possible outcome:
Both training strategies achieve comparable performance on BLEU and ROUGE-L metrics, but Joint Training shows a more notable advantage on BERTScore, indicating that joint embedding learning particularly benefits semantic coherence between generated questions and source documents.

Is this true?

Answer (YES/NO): NO